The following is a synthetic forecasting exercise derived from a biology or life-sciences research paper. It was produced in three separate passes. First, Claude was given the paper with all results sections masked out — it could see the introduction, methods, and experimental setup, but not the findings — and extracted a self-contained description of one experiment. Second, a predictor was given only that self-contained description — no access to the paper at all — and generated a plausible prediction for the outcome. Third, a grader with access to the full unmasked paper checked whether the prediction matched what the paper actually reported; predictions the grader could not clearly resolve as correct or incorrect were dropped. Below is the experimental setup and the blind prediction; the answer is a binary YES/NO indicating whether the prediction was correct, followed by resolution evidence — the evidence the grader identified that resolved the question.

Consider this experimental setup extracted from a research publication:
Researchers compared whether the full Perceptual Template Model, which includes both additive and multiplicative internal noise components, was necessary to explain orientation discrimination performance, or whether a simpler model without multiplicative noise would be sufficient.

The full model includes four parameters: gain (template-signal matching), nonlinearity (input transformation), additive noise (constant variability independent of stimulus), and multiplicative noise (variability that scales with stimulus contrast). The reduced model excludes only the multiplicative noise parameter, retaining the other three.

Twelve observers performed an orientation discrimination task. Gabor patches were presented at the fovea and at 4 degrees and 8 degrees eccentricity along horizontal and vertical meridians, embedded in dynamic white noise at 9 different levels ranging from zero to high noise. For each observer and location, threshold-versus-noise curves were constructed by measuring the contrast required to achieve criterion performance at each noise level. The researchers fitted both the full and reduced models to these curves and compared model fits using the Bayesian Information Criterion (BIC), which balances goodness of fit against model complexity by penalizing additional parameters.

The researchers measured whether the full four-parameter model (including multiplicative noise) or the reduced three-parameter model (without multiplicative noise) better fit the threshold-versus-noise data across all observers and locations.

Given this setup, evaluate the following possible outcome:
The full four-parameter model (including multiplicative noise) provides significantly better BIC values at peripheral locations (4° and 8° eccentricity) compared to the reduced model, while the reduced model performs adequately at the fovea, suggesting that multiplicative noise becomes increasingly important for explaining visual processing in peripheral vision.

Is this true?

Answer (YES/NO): NO